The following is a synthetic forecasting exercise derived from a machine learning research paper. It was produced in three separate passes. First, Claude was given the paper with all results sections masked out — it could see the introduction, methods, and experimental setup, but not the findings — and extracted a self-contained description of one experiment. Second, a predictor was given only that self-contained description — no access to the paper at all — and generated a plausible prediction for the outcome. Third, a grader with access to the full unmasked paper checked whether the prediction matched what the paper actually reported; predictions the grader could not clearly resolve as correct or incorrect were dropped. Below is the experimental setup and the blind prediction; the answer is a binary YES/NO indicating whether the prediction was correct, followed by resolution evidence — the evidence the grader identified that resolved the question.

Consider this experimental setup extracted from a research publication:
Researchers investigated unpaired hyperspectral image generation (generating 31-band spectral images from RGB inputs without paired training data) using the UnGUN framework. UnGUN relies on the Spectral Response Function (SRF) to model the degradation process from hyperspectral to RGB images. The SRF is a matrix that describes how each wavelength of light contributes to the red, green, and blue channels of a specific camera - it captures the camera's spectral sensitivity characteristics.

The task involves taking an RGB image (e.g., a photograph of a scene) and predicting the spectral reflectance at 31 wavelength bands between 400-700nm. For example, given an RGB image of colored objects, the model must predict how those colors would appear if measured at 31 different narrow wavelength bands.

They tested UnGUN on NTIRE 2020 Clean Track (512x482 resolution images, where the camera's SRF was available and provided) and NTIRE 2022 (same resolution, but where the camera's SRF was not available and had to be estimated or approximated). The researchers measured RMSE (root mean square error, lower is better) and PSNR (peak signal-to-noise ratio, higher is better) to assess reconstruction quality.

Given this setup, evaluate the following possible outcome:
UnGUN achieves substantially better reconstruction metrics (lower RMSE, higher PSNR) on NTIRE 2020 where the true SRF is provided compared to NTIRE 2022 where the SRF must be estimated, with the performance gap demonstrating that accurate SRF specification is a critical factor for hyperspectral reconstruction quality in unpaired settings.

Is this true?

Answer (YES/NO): YES